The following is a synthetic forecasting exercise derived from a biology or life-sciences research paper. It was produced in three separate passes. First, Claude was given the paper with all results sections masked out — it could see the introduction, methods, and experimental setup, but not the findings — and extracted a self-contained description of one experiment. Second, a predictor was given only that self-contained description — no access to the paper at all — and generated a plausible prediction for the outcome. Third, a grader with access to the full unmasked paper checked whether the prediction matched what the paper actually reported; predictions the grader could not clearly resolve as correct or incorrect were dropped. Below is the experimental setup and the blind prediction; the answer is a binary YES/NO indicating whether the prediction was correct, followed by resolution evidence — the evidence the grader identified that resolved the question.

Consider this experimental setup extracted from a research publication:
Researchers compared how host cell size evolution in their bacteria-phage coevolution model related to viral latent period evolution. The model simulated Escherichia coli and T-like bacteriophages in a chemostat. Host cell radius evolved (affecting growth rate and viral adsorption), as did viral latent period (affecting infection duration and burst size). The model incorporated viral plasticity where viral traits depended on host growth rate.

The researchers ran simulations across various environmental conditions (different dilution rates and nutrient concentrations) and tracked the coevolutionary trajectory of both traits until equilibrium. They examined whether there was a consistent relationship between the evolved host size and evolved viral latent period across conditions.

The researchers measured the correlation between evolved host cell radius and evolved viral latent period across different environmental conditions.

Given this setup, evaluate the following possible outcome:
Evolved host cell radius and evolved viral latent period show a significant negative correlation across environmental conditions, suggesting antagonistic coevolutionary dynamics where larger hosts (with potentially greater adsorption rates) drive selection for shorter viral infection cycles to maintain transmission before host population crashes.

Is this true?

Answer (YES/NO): YES